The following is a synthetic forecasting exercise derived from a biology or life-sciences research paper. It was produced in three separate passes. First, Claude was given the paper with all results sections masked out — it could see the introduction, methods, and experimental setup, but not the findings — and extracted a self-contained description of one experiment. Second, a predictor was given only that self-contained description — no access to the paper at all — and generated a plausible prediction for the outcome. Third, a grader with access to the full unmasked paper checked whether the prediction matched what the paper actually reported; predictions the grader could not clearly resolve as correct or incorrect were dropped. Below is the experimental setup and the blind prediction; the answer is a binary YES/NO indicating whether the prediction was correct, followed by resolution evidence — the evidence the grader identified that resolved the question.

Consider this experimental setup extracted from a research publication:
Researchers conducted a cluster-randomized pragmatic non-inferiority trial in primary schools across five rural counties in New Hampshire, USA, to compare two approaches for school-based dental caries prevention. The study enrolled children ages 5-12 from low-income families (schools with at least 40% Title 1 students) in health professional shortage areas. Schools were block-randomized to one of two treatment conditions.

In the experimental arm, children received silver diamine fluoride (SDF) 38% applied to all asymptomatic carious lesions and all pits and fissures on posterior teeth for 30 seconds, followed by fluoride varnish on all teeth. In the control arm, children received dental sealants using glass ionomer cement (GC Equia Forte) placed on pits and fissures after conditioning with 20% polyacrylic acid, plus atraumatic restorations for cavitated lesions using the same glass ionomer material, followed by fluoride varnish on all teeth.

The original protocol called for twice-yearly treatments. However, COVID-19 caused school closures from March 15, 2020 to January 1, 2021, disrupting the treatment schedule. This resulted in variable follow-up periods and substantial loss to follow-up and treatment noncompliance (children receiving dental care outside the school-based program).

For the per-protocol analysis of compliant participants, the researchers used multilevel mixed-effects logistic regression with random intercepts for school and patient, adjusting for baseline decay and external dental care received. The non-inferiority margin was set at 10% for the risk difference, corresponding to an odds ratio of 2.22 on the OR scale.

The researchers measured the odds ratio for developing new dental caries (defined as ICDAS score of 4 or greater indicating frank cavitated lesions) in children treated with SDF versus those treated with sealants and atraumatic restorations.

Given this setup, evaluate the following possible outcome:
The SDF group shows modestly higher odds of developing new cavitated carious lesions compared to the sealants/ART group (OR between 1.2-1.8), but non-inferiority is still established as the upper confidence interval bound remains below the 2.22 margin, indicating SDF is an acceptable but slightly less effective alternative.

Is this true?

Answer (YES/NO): YES